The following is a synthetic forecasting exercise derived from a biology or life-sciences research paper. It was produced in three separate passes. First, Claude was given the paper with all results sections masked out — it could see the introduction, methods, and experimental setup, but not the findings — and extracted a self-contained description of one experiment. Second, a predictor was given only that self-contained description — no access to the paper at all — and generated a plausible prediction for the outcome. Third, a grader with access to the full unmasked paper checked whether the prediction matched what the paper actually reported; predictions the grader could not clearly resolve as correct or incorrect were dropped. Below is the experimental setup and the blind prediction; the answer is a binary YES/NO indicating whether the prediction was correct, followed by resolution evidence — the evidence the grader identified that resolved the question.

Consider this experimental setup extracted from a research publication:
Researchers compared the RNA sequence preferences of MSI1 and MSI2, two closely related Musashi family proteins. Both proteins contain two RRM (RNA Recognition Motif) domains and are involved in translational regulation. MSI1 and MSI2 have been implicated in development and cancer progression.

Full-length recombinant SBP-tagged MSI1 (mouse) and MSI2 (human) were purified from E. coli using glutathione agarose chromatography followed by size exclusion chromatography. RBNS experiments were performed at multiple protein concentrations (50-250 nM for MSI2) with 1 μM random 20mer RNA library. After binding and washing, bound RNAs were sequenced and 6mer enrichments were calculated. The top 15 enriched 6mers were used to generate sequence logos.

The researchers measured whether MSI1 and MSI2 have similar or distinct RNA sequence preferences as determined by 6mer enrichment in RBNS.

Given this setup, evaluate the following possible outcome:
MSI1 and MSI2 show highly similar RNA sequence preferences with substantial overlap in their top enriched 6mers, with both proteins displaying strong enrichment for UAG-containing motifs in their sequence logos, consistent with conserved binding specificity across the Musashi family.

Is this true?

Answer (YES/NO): YES